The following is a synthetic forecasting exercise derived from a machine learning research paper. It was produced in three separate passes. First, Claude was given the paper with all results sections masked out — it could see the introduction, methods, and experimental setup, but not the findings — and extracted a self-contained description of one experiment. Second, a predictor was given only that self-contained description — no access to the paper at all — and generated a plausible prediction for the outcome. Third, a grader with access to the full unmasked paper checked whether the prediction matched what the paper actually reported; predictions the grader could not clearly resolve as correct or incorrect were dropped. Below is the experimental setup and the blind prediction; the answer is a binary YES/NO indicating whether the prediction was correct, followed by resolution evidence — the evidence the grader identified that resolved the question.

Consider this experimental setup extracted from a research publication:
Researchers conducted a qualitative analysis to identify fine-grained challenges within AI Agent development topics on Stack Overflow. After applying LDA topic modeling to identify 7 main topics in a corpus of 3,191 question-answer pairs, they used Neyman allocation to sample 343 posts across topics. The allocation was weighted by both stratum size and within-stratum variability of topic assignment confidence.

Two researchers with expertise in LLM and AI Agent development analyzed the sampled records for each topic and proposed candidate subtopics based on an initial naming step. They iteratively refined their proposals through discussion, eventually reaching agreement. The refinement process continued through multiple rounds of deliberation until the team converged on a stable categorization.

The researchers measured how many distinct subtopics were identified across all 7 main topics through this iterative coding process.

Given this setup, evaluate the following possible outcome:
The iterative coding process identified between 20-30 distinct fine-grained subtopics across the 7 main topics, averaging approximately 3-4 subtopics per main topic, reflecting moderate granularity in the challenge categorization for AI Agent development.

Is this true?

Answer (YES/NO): NO